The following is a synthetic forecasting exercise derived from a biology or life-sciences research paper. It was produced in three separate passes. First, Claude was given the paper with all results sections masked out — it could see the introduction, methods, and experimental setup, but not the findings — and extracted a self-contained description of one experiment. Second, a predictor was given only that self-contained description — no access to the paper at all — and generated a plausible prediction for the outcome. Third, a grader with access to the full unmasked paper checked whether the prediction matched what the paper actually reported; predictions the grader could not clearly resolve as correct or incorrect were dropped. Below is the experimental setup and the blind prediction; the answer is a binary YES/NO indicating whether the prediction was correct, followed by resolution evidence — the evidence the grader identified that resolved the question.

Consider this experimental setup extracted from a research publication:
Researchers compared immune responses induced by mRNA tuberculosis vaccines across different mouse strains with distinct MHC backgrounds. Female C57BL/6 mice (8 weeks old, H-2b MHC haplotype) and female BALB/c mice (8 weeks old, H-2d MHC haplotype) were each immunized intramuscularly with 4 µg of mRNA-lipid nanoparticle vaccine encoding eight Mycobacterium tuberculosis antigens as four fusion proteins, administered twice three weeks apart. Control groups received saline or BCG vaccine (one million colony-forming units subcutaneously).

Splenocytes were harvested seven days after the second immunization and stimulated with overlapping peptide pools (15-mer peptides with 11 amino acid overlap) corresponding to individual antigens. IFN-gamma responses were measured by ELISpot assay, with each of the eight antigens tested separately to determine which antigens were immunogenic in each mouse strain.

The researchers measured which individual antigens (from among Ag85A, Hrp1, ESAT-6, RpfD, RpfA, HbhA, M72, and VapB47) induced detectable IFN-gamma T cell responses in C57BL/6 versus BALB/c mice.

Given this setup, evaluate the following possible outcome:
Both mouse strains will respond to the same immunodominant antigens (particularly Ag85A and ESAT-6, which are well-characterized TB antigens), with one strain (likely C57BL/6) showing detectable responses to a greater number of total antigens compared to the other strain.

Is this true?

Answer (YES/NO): NO